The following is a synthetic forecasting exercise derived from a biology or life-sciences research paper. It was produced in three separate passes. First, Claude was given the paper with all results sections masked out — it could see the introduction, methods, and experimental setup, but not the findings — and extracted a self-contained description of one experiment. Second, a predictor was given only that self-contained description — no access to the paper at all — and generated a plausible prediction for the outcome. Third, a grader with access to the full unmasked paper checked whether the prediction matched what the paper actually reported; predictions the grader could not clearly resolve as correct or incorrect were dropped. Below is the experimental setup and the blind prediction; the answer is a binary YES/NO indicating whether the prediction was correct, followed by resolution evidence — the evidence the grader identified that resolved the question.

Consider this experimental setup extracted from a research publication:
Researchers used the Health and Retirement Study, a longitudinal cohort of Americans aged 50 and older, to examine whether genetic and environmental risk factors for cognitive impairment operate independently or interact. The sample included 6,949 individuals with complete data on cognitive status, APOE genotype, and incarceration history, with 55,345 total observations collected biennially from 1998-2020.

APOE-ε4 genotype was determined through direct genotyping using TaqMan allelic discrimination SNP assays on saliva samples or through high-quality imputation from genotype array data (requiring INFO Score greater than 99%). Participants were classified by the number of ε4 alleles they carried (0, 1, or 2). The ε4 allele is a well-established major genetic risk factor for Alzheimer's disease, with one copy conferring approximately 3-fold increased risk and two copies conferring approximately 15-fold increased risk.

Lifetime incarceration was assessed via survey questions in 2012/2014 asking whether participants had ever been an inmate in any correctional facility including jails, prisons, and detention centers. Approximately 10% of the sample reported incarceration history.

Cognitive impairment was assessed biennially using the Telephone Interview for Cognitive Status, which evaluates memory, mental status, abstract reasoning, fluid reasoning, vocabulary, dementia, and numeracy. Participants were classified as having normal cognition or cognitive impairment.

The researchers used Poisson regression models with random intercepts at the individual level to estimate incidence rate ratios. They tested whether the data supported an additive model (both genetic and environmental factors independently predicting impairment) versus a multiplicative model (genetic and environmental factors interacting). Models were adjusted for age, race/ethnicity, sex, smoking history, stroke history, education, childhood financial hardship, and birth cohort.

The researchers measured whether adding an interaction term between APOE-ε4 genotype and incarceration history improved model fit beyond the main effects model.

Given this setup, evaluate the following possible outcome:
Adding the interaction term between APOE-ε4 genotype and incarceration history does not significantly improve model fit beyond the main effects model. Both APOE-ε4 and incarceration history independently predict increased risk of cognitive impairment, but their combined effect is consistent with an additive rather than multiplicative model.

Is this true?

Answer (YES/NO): YES